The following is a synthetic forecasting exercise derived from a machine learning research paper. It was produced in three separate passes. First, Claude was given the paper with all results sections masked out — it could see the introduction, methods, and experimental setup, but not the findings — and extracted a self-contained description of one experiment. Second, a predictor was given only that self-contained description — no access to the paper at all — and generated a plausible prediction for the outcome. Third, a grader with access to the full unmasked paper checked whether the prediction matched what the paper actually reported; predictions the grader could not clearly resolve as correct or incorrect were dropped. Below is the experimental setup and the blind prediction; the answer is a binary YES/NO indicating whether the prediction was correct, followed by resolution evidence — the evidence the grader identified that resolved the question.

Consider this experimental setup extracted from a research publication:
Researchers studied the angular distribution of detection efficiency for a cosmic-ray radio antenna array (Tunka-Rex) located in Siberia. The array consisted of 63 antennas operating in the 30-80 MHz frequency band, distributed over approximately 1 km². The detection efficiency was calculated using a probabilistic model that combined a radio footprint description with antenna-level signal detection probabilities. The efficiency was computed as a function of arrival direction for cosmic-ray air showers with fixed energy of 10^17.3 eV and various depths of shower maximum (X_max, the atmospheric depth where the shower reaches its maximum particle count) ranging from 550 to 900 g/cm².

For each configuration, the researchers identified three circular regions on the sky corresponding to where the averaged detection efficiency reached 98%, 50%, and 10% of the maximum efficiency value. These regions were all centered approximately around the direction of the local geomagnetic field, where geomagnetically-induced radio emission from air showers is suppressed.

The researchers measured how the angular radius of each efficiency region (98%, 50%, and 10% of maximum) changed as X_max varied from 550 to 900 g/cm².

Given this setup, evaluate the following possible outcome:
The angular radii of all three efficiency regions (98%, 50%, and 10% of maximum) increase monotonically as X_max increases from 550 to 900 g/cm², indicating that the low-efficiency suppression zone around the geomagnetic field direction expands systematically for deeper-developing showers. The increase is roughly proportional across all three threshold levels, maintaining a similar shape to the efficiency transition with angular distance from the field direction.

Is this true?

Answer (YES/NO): NO